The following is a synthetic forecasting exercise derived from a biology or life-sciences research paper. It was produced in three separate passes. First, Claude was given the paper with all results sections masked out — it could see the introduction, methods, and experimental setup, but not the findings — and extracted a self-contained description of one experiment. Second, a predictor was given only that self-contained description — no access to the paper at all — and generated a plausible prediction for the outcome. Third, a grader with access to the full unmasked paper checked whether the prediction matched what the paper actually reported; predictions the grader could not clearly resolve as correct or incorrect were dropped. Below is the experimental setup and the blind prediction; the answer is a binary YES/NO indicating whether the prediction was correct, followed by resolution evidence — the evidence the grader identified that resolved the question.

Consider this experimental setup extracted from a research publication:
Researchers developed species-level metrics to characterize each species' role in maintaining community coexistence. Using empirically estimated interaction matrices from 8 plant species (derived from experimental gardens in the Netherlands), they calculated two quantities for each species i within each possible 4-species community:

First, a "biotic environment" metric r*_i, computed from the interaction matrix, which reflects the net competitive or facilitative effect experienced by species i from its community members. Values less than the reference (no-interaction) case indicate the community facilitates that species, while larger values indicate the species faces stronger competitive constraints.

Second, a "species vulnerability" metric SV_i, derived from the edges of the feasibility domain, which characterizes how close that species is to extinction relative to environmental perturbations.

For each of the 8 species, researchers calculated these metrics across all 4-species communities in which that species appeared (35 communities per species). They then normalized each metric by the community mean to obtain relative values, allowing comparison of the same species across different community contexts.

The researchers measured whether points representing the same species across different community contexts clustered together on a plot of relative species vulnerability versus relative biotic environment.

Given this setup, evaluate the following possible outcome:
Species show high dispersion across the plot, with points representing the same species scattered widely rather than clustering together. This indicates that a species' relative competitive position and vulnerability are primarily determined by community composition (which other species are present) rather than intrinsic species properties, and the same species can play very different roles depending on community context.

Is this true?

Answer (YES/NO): NO